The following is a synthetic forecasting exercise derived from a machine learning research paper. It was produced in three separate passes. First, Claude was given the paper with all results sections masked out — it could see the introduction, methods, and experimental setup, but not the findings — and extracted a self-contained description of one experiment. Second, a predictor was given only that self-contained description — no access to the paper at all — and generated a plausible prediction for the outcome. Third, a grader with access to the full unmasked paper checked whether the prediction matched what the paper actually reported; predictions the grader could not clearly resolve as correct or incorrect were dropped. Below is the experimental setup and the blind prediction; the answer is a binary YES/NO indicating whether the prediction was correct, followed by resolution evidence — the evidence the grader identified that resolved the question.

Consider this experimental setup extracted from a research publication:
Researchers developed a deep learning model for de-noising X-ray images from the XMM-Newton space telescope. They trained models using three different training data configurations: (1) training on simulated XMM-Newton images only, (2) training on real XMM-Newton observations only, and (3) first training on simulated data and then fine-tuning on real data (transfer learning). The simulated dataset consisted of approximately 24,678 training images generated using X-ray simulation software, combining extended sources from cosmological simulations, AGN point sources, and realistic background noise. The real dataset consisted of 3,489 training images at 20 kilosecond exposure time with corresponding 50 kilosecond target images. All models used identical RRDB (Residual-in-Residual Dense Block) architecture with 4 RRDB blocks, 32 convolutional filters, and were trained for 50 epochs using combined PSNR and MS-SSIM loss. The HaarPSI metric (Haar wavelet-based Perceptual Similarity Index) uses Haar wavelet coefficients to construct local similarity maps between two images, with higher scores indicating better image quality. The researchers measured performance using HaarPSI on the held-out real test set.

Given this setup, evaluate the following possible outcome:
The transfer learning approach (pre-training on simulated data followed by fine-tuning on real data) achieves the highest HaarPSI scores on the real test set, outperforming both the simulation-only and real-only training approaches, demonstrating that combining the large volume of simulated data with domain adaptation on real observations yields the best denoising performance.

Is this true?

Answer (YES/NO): YES